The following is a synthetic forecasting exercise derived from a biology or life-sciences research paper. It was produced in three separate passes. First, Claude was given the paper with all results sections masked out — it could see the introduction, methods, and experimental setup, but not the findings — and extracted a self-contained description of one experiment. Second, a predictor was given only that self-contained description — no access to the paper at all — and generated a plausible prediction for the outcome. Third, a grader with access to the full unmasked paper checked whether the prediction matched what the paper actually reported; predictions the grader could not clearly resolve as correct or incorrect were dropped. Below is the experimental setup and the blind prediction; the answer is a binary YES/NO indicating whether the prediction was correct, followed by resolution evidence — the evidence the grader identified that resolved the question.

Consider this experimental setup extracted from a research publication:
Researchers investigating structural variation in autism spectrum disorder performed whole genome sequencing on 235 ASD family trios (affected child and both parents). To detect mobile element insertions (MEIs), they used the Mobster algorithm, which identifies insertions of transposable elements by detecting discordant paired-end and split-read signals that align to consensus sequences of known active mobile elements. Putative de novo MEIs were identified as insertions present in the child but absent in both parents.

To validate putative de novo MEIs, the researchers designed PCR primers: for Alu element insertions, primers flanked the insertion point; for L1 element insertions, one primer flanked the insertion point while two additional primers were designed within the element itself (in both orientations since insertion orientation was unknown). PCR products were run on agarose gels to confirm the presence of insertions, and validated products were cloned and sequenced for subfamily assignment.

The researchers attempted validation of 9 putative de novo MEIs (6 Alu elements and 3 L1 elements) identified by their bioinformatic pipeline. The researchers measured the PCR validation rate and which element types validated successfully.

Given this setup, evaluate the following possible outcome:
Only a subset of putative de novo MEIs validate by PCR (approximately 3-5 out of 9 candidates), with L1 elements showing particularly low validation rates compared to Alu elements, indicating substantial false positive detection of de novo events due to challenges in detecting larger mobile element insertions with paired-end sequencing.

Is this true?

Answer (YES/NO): YES